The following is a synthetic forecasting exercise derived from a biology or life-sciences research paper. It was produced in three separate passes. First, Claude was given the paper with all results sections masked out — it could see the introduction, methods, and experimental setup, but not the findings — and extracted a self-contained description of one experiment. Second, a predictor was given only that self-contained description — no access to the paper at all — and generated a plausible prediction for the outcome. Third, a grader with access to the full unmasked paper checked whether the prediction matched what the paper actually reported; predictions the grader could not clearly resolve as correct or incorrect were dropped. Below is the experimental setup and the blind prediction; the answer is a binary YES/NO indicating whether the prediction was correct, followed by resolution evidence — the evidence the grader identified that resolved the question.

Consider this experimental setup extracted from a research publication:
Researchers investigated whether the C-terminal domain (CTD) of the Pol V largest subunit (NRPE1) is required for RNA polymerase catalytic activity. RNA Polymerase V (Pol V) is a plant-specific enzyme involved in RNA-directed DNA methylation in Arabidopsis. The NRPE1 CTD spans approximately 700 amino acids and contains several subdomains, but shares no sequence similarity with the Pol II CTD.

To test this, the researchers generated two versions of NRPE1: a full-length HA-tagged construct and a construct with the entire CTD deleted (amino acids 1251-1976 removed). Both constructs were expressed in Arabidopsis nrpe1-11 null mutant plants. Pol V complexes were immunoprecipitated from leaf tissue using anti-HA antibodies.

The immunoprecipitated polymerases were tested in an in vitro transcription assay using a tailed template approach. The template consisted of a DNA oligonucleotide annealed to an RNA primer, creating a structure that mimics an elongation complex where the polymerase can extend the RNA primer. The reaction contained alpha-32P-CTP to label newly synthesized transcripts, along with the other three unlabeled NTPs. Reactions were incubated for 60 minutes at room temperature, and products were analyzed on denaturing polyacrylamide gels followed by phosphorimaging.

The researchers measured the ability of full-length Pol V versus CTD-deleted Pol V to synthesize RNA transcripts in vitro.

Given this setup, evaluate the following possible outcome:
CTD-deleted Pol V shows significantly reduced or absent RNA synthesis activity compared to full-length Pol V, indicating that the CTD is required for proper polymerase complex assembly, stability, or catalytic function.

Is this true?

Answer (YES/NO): NO